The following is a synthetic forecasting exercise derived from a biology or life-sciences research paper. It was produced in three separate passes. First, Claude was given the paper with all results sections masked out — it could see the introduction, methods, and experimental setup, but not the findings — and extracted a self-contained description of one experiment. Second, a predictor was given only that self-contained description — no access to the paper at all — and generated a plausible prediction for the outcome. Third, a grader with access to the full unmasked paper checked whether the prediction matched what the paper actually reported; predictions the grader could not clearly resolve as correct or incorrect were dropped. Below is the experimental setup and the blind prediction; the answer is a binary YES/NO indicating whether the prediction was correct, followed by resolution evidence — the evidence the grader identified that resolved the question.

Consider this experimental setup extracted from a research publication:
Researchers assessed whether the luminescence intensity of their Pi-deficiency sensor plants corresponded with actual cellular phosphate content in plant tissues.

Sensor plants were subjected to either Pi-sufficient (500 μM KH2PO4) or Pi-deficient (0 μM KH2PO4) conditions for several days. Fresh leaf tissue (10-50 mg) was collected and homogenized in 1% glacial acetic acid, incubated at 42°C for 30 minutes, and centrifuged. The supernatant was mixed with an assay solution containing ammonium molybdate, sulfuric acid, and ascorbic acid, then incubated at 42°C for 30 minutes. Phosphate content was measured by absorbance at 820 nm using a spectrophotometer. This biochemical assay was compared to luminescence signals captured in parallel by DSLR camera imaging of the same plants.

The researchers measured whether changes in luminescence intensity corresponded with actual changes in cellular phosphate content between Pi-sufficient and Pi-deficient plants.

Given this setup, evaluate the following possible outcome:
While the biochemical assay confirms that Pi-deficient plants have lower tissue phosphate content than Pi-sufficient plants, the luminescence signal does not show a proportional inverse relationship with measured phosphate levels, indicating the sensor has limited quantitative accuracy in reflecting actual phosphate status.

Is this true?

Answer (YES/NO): NO